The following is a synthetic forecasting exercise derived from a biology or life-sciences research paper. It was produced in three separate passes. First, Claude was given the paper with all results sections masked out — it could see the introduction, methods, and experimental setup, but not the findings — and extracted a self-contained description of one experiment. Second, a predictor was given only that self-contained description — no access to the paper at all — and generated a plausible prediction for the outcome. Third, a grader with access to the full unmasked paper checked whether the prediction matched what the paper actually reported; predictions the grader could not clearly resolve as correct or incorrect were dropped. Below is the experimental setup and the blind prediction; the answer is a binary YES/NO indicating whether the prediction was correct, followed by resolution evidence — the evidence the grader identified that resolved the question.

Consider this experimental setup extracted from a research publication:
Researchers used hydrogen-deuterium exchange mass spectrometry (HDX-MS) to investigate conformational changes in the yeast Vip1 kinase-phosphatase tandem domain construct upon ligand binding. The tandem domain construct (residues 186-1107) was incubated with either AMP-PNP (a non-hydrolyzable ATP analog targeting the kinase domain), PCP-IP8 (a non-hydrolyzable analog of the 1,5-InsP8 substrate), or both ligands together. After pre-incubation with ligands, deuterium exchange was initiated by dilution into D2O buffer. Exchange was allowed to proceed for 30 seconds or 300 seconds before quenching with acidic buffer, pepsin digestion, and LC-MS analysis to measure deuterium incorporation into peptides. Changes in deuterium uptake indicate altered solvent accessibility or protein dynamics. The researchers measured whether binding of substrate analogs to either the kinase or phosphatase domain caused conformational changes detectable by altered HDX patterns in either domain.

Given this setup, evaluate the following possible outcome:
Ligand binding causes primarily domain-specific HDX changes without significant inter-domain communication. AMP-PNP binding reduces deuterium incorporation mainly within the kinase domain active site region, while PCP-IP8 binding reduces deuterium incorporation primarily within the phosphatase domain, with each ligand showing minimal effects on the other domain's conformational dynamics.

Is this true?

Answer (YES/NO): YES